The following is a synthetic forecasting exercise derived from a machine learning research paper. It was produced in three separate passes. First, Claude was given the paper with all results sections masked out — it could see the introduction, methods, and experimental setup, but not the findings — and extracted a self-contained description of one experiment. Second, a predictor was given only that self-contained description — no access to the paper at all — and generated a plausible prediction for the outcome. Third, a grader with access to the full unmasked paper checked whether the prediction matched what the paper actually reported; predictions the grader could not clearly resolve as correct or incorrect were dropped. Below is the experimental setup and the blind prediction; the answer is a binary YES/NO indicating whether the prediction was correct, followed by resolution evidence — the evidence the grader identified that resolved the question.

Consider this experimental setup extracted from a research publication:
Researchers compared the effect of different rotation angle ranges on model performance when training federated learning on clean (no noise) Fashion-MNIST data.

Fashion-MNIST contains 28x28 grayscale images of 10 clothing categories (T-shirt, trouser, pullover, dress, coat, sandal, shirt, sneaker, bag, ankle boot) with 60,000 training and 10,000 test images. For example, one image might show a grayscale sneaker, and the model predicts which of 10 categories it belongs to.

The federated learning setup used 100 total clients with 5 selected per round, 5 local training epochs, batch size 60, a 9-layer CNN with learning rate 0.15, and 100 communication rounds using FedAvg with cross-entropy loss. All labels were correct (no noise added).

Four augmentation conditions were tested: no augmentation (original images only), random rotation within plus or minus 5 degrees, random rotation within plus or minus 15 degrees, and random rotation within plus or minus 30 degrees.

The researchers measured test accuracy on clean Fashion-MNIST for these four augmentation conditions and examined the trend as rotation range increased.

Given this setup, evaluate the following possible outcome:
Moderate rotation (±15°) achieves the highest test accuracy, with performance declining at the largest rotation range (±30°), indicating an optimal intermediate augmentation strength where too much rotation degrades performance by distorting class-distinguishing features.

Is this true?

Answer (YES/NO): NO